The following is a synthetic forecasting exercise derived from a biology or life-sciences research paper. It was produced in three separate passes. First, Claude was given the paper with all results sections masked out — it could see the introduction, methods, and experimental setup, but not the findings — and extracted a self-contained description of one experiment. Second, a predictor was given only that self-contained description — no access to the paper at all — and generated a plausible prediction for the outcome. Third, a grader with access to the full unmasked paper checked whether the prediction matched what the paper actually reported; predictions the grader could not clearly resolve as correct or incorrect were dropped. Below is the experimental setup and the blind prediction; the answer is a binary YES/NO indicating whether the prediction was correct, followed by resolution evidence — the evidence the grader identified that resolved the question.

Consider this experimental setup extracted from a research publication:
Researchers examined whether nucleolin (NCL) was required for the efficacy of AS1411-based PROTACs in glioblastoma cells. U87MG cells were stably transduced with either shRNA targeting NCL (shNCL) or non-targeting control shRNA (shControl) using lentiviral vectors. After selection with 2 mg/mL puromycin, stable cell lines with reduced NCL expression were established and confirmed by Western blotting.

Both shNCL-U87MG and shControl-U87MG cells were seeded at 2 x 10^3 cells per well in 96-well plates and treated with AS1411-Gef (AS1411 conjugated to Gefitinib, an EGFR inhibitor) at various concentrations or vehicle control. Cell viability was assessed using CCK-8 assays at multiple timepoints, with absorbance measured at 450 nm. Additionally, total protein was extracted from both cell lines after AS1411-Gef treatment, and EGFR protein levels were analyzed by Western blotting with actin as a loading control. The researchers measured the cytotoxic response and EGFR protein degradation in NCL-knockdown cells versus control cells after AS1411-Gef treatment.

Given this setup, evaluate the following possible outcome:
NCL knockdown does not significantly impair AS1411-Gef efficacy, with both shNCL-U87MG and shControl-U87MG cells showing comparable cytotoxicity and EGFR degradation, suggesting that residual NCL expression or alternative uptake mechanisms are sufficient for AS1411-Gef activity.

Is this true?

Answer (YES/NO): NO